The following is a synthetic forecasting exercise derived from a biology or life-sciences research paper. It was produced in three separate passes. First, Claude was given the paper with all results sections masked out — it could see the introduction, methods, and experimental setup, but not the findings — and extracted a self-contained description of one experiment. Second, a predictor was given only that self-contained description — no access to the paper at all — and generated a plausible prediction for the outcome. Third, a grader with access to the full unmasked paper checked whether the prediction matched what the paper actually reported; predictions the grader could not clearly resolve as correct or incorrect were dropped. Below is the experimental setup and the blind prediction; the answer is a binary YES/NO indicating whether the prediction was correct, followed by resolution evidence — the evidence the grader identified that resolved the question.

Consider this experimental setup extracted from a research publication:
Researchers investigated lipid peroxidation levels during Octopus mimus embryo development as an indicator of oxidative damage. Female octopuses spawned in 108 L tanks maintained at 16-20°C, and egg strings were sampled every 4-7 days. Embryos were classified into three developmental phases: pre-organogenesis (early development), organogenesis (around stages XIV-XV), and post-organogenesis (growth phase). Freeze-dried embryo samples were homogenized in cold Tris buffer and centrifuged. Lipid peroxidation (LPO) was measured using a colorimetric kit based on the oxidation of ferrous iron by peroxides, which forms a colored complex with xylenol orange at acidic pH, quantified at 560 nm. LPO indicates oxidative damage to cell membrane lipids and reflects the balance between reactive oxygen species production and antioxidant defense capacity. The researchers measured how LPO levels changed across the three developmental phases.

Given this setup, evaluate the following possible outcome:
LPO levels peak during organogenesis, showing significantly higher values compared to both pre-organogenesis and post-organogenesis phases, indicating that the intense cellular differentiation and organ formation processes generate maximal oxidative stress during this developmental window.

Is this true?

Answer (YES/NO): NO